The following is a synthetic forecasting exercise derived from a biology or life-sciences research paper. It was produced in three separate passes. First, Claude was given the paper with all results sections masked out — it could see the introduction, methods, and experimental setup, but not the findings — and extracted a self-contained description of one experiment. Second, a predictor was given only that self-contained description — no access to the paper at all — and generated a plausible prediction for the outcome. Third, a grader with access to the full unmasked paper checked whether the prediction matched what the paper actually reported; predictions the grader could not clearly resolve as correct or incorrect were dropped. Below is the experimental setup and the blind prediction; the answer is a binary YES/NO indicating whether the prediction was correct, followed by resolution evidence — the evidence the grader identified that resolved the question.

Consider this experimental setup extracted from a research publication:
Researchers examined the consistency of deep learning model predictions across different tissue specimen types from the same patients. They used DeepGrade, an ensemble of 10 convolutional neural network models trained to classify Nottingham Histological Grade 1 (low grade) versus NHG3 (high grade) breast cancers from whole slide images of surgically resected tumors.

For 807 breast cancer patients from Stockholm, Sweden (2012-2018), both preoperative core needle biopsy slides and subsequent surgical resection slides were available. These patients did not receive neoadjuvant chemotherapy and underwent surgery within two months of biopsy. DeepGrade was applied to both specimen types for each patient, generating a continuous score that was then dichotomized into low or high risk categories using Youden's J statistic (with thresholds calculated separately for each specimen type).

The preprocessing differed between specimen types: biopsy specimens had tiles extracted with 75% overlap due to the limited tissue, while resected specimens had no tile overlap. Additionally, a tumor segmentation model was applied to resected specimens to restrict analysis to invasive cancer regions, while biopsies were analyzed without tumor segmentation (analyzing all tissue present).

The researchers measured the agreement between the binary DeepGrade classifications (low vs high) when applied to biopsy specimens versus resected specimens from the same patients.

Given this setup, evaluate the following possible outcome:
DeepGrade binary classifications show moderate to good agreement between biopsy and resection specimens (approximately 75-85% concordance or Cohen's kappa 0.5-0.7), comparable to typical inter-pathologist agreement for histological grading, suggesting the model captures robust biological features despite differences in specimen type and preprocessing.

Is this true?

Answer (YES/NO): YES